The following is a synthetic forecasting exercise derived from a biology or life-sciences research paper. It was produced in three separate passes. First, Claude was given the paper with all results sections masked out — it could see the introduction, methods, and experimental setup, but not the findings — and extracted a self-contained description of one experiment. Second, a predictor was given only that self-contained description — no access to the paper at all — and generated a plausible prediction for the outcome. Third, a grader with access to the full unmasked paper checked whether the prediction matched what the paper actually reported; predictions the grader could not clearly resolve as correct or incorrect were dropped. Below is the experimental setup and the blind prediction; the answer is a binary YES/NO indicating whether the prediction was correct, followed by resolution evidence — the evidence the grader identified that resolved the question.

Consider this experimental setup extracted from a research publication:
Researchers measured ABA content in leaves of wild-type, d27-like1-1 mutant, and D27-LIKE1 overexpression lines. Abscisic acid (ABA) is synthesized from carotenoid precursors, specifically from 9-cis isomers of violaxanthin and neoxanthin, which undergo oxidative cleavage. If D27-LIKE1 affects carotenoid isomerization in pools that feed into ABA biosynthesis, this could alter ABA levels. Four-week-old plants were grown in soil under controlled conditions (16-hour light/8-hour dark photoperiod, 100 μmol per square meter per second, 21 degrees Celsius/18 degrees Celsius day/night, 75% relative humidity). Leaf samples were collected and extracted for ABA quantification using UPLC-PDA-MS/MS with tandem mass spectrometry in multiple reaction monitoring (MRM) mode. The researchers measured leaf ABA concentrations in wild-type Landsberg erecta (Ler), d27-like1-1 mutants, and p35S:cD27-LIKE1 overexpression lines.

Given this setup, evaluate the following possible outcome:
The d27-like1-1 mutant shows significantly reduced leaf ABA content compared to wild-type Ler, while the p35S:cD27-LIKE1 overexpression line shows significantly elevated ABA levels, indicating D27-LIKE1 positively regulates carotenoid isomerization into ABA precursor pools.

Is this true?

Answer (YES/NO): NO